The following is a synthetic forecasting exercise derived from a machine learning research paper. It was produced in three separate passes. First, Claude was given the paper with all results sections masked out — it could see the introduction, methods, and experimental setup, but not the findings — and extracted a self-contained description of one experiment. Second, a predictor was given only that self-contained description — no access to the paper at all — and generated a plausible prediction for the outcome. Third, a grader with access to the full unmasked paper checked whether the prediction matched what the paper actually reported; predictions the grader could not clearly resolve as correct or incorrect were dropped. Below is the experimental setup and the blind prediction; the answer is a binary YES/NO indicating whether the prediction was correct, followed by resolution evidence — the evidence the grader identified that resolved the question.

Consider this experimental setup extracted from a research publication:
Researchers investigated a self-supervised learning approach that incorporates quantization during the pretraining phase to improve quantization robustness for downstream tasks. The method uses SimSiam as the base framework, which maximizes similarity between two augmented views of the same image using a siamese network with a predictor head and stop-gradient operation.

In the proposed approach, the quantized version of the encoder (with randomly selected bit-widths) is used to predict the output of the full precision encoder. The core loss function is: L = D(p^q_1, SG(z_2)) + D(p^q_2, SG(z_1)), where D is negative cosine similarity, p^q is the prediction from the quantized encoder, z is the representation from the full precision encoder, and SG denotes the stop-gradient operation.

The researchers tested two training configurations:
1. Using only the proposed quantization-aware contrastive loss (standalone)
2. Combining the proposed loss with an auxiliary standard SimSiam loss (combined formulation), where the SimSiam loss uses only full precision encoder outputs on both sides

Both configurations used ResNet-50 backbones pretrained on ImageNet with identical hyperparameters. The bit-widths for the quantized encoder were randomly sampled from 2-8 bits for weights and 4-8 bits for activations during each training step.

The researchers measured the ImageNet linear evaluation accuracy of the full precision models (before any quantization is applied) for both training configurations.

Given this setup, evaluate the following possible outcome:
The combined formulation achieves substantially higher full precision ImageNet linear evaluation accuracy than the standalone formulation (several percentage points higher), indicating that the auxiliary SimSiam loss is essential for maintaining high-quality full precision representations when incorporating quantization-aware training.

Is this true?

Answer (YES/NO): NO